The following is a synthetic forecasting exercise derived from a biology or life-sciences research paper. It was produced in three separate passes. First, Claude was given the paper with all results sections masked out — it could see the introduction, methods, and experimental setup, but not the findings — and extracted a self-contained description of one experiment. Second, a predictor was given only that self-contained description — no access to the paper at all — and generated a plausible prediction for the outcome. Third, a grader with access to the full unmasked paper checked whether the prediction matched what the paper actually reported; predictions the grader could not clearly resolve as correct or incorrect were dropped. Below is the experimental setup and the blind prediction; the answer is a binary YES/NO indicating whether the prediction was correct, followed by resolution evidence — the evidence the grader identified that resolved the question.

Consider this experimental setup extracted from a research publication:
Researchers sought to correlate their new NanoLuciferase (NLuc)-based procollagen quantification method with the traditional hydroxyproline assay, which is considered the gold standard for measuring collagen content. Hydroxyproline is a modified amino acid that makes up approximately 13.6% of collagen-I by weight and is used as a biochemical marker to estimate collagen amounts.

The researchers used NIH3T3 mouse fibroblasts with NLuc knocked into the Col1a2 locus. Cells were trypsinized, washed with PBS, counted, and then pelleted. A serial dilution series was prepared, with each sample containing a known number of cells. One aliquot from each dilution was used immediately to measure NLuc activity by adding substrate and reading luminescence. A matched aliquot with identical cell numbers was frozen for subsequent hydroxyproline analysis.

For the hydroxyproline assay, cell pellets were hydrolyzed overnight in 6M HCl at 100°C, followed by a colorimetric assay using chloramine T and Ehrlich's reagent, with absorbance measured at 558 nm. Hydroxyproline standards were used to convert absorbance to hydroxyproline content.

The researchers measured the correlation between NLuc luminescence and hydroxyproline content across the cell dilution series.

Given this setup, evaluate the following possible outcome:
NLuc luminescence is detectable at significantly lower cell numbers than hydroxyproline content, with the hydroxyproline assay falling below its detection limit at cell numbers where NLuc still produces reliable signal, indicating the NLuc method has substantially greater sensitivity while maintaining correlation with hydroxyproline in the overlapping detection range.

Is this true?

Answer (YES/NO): YES